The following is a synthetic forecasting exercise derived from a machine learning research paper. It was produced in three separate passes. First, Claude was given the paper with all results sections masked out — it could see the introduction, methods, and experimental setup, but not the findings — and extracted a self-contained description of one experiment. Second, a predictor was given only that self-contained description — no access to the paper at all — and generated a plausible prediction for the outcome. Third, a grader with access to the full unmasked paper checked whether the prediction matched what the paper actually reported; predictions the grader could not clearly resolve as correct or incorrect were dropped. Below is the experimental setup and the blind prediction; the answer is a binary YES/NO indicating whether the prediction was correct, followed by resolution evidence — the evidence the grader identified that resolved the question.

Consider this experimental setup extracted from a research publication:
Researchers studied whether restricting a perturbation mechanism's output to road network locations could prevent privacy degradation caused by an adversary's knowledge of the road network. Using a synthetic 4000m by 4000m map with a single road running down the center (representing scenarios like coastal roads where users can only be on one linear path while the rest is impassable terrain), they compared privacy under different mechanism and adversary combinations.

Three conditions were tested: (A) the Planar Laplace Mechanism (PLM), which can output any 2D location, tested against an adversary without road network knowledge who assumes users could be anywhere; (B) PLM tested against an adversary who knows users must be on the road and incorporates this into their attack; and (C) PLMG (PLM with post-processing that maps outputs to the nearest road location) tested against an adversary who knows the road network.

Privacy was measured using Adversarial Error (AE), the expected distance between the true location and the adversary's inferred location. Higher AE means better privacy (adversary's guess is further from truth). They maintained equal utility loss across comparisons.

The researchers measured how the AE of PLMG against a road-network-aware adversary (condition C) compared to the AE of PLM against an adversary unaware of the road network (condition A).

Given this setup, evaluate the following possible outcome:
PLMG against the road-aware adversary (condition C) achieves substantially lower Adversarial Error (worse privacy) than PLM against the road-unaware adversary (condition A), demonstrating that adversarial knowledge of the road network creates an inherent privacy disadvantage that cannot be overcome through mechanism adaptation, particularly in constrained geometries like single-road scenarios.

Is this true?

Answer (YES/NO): NO